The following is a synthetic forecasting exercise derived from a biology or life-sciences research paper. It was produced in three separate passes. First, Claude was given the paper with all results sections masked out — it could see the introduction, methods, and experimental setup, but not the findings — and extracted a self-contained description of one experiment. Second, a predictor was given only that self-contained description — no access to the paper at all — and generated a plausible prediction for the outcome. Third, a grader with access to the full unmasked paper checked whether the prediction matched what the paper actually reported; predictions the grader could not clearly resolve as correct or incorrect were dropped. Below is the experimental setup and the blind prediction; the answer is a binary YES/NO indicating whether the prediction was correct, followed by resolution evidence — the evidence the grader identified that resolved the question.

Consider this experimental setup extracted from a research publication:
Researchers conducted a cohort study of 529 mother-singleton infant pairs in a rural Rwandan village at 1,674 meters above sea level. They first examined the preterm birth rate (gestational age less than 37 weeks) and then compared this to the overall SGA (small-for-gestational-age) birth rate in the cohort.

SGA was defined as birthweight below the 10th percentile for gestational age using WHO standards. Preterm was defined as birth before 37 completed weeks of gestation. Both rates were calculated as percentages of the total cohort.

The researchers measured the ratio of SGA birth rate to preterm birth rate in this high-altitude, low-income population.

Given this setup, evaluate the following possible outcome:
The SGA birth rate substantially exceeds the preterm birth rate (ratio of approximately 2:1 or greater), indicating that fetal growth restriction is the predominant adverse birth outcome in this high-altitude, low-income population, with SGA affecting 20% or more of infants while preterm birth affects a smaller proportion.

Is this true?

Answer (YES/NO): YES